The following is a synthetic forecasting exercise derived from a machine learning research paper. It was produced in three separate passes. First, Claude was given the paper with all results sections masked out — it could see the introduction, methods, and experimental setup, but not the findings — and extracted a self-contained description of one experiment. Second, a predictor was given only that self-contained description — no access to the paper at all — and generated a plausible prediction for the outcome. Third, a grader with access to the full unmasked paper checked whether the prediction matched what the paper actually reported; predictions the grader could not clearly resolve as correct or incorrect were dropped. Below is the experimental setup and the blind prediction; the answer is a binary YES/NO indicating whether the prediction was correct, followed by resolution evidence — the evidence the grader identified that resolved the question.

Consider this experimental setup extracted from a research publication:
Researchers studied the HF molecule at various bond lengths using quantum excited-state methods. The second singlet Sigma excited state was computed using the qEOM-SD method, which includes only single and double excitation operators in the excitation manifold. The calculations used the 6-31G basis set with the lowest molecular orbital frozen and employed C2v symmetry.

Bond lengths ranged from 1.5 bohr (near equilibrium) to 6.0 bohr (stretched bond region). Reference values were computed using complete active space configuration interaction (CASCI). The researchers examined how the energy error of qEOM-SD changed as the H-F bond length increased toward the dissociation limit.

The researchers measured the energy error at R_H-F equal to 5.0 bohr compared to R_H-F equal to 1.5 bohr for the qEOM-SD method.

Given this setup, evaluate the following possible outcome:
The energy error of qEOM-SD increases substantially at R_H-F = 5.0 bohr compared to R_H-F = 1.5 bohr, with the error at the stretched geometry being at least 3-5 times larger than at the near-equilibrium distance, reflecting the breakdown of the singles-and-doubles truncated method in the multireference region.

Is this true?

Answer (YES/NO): YES